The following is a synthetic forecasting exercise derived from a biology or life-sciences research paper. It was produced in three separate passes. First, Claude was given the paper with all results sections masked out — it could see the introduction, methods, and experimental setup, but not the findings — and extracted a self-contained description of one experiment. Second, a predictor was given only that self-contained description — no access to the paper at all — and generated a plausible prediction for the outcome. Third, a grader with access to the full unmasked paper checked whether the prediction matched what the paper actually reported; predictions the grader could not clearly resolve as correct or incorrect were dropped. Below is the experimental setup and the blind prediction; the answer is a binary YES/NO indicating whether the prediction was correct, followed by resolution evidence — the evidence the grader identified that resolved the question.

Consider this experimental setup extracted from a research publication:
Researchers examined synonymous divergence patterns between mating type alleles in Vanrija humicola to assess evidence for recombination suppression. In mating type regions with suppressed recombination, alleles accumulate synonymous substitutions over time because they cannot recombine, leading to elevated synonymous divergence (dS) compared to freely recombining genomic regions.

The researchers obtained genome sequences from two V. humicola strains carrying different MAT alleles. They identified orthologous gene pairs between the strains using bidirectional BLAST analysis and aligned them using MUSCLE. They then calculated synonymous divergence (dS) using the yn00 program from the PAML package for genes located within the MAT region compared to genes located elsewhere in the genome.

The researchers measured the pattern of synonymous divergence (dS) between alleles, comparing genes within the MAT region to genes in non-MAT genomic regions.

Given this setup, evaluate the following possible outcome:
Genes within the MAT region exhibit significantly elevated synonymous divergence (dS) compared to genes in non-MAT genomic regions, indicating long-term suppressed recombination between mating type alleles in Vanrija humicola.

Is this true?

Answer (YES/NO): NO